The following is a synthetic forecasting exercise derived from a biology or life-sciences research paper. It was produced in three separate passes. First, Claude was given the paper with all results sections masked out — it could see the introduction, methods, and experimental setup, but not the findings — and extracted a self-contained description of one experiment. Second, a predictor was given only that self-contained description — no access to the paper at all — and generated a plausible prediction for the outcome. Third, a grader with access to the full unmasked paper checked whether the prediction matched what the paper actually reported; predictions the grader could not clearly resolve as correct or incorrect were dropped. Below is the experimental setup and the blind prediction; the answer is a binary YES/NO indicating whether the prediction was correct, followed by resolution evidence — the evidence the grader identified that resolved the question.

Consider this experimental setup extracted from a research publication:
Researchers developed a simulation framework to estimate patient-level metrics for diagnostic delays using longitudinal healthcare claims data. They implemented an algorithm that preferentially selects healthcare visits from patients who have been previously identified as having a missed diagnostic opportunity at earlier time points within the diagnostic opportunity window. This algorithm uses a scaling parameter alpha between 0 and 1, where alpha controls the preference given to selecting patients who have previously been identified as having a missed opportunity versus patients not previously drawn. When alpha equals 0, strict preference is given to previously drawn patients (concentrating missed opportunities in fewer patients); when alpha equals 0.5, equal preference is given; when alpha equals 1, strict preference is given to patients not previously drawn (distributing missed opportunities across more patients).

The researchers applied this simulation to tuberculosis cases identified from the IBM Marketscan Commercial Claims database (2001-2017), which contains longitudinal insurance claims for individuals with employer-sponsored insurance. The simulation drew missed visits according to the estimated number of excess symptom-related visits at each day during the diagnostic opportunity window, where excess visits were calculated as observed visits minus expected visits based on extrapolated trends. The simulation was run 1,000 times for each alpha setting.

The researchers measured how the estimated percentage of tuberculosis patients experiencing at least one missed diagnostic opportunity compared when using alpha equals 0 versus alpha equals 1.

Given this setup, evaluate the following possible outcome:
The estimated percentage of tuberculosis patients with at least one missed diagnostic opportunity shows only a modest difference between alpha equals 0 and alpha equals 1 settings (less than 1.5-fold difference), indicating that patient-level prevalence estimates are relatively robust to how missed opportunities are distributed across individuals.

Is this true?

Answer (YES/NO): NO